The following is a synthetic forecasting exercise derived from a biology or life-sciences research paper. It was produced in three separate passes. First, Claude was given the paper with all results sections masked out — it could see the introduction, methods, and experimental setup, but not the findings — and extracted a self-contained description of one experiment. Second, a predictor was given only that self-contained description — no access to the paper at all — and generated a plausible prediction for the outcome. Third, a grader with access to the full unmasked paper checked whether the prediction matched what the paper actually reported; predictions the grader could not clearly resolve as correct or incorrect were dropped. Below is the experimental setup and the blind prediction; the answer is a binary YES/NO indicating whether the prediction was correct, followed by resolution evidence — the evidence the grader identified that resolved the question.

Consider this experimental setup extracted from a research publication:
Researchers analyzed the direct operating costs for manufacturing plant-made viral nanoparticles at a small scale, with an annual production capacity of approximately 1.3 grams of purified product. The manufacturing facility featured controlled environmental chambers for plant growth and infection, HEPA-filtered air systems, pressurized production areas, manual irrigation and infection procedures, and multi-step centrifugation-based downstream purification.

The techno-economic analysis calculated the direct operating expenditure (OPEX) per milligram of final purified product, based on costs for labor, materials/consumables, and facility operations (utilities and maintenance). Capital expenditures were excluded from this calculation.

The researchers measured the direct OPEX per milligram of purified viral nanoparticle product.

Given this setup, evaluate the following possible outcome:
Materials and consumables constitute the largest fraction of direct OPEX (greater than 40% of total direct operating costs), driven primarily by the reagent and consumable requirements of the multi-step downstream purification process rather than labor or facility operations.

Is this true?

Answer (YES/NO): NO